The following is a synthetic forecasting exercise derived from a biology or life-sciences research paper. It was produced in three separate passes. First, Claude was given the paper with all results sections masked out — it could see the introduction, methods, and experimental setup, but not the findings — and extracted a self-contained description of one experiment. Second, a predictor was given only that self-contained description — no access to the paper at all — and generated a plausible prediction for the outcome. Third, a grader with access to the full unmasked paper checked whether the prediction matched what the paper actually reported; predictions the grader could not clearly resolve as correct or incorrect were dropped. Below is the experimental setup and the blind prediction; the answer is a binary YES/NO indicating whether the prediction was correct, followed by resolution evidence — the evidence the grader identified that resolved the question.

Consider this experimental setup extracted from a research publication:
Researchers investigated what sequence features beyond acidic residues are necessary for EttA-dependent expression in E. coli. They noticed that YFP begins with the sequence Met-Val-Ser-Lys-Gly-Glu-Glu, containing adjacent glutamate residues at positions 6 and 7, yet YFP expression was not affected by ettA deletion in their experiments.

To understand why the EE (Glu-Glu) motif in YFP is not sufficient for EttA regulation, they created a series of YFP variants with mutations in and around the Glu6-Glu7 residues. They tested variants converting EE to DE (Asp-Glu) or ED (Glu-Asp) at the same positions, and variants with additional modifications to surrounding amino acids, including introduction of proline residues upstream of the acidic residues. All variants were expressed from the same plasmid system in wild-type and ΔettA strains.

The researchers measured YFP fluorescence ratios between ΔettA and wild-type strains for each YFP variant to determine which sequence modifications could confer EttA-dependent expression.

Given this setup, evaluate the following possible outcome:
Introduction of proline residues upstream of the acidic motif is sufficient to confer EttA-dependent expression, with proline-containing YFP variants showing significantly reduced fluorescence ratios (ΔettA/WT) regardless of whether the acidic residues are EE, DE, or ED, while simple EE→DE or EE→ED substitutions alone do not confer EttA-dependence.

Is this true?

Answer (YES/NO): NO